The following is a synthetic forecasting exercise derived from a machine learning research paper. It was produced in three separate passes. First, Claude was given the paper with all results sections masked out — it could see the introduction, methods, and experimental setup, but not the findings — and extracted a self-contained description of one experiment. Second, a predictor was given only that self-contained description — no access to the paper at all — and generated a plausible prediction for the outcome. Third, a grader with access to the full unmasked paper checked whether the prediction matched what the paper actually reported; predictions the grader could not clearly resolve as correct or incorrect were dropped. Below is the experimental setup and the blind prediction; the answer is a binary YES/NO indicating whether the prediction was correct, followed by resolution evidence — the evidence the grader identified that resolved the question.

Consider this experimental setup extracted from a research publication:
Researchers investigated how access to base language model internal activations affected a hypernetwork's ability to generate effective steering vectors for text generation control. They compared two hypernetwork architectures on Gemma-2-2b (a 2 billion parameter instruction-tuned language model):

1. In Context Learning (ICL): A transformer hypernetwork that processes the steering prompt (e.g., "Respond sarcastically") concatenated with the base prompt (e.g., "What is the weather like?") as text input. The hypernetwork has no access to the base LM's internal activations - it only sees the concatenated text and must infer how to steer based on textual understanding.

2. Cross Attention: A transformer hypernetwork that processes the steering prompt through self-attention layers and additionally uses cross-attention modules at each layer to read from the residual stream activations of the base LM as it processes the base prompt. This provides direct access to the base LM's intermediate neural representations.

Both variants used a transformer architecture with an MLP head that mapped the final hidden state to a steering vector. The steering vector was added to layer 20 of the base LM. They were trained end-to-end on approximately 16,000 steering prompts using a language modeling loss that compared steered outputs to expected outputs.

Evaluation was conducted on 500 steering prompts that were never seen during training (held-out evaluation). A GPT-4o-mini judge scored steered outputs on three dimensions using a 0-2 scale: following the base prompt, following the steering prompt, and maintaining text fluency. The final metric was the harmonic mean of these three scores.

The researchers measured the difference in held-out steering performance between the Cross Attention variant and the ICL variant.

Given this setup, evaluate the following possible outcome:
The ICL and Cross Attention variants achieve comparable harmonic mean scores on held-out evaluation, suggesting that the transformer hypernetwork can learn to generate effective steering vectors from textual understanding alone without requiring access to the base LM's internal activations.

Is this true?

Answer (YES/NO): NO